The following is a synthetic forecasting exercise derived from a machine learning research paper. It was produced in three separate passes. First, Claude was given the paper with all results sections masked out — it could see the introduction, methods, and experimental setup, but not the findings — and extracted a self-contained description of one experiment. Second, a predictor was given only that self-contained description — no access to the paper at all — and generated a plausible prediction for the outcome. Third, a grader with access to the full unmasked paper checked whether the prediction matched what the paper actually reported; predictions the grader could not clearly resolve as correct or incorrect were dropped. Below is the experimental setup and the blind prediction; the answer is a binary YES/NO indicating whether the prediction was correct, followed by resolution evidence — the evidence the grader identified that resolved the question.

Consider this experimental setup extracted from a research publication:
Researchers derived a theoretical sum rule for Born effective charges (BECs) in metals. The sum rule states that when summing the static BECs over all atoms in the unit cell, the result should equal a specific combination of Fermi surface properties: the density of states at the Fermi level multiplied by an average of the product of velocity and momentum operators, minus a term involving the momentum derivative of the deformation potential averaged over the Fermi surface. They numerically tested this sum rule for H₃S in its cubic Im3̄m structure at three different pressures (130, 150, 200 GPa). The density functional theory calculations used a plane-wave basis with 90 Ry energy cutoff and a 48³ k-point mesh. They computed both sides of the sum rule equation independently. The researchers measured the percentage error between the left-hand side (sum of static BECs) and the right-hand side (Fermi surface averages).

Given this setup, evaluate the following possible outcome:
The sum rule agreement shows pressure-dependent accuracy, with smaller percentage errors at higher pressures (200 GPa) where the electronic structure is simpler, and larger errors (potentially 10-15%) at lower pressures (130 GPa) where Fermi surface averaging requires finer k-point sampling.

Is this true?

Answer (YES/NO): NO